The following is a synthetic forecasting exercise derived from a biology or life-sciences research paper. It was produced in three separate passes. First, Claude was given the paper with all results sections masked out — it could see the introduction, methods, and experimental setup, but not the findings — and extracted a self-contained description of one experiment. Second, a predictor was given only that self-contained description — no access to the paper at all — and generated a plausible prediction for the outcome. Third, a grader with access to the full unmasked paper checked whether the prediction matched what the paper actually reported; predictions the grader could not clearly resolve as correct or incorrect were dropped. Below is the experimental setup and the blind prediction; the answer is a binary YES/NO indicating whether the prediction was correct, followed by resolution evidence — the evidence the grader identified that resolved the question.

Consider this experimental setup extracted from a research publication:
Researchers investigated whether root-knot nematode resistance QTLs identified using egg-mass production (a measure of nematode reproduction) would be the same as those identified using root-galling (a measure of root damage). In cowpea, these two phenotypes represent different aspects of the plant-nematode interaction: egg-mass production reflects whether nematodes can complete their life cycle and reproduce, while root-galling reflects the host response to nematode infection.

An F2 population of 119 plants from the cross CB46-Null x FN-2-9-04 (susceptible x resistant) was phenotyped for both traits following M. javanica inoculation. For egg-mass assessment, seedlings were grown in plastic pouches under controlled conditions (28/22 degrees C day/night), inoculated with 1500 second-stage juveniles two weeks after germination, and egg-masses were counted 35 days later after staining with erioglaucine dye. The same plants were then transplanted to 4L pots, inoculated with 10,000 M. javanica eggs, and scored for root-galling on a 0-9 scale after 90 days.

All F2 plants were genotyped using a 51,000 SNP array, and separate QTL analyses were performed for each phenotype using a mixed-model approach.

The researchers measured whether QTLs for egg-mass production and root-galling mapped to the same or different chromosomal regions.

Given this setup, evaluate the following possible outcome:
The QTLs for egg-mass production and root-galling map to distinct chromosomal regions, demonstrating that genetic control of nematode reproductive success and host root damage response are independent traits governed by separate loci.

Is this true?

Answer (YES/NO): NO